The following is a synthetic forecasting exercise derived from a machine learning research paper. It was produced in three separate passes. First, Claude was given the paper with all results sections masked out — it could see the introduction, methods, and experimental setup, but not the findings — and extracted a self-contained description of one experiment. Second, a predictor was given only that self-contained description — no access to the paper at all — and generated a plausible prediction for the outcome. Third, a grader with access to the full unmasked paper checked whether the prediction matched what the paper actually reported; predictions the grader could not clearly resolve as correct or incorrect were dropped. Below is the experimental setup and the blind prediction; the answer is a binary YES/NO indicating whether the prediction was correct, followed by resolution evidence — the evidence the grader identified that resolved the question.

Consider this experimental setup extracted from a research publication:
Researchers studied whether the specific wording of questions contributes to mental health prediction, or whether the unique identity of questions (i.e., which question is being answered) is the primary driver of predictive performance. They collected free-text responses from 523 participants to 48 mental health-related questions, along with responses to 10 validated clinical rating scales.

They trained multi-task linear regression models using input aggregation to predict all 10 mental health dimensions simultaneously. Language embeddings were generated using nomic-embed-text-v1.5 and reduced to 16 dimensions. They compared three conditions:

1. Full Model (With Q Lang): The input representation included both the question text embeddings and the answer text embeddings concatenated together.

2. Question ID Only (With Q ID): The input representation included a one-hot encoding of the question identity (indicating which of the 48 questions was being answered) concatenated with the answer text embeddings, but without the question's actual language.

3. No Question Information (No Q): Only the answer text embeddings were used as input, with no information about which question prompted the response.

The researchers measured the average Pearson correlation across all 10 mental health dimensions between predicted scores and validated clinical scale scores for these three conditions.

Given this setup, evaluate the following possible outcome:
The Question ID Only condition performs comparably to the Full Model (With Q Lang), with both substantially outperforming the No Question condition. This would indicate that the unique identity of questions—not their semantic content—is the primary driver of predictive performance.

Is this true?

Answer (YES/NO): NO